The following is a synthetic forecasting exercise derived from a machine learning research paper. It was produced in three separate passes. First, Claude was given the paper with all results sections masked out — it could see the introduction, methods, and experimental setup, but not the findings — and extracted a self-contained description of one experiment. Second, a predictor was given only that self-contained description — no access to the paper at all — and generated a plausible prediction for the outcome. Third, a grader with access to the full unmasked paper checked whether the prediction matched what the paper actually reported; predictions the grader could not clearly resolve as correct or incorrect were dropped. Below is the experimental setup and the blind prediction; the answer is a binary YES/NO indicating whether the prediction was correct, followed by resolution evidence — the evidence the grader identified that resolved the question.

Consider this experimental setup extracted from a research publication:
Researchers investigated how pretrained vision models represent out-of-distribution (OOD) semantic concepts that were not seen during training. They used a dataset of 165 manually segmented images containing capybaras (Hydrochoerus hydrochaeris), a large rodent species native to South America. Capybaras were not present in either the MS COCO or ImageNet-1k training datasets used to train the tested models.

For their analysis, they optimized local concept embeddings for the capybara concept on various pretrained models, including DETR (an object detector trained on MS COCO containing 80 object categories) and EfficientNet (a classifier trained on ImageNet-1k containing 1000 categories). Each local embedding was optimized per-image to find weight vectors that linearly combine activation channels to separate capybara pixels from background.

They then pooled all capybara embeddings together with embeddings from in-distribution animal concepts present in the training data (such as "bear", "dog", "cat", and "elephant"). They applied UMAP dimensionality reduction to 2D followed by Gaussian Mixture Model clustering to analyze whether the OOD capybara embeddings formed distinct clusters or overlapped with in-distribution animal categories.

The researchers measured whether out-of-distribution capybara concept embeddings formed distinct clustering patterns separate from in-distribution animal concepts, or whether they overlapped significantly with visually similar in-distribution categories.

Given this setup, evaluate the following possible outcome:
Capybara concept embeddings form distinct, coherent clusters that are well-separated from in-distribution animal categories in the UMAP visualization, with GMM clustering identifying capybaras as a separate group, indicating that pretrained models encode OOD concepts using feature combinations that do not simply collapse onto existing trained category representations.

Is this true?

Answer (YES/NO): NO